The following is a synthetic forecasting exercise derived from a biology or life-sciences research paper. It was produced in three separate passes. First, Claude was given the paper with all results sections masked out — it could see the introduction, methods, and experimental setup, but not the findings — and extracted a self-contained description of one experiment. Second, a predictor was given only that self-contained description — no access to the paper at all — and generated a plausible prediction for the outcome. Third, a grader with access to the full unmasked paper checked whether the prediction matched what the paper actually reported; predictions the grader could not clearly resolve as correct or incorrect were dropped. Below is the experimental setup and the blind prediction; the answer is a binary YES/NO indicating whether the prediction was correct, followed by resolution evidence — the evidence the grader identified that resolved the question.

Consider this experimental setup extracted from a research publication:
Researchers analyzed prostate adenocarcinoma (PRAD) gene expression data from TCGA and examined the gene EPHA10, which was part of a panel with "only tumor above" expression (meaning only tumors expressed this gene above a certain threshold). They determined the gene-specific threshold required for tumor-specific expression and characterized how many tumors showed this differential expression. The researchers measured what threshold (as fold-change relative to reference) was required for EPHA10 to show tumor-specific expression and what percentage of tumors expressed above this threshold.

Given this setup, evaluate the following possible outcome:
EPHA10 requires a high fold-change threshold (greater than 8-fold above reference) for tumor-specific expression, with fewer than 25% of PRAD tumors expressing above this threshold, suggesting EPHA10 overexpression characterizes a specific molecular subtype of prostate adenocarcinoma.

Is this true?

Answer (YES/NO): NO